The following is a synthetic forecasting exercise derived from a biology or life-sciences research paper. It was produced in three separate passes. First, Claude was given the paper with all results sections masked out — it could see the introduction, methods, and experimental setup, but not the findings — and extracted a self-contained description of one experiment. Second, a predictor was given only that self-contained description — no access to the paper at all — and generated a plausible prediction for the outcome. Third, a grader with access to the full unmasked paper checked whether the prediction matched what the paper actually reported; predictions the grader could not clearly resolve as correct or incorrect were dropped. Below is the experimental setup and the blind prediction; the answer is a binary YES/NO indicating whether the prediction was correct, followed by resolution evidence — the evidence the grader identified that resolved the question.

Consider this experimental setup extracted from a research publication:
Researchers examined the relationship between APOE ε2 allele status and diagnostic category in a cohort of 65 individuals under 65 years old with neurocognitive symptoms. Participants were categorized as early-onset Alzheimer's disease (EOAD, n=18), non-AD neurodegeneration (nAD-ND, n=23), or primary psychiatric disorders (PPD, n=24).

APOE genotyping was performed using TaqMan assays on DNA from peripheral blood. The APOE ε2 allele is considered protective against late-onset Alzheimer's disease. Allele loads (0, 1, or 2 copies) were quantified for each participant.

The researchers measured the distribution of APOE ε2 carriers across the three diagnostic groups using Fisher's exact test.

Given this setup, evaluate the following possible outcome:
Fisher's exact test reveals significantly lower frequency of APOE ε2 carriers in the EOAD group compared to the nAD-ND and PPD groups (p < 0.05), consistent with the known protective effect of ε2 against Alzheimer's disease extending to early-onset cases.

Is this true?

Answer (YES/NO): NO